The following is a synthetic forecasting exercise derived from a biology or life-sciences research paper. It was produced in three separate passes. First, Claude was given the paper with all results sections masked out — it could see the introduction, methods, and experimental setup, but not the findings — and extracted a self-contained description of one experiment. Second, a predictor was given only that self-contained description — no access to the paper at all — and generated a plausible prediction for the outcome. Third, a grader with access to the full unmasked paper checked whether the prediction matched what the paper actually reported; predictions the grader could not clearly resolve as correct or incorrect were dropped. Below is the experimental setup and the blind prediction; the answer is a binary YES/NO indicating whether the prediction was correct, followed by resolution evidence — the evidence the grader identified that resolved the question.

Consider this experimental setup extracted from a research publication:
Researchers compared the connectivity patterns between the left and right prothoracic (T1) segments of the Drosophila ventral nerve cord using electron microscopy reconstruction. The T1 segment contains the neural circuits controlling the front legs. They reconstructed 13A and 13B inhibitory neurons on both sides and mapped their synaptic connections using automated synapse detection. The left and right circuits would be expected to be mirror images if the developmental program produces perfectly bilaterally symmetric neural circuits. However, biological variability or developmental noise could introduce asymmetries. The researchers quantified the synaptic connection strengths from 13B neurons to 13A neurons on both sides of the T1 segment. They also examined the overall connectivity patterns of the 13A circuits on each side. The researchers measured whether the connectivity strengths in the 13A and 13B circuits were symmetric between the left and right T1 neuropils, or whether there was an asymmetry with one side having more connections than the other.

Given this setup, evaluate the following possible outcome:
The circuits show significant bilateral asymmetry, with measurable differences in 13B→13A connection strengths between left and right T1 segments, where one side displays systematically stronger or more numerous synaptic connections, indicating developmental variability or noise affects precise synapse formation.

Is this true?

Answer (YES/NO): NO